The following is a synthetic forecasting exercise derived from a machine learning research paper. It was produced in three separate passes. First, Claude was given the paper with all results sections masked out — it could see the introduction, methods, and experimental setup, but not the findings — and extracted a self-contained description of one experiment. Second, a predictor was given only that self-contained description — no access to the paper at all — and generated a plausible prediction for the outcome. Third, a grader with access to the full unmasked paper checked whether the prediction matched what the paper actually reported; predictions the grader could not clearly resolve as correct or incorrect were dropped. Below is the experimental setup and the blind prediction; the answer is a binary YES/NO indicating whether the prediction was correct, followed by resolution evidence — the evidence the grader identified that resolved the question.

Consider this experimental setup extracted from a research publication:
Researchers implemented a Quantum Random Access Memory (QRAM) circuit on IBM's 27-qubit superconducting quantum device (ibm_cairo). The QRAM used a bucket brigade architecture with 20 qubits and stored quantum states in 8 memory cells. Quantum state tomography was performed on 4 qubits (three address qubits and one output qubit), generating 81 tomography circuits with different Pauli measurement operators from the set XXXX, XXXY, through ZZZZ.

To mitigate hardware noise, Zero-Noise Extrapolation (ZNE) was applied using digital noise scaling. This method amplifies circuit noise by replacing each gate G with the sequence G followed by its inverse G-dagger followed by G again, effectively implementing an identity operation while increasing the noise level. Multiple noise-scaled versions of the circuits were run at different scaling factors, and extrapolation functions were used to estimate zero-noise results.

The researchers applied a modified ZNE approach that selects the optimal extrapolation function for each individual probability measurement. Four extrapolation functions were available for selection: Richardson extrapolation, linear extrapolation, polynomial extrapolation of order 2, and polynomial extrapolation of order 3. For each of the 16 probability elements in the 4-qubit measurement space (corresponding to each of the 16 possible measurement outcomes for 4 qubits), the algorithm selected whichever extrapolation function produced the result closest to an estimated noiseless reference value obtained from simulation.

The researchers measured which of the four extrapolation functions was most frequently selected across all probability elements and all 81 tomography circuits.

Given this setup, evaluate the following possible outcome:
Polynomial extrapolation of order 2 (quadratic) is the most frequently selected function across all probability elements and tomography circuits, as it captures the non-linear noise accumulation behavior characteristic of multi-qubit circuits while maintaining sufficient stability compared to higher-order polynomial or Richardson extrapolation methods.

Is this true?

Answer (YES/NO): NO